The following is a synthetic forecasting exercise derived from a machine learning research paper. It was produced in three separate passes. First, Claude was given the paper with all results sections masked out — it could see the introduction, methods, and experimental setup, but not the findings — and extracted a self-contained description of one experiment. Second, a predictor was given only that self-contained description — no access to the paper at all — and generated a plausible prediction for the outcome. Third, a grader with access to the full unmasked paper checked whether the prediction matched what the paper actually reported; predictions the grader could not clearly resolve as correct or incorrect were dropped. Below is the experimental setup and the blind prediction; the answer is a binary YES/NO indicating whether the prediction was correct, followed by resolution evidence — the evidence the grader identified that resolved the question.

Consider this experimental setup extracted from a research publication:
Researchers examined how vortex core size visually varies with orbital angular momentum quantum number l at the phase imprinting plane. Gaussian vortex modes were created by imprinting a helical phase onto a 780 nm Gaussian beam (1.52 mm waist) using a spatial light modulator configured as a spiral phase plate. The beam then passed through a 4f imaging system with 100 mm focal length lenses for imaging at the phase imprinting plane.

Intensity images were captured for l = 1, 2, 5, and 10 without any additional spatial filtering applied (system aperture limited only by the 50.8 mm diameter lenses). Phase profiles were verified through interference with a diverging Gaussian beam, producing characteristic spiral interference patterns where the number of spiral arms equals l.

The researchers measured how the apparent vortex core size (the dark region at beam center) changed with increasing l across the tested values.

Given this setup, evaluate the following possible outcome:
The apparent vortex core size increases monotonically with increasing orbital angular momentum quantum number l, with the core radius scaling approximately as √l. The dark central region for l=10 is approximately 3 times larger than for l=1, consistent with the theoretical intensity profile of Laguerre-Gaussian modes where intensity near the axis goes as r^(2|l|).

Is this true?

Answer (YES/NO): NO